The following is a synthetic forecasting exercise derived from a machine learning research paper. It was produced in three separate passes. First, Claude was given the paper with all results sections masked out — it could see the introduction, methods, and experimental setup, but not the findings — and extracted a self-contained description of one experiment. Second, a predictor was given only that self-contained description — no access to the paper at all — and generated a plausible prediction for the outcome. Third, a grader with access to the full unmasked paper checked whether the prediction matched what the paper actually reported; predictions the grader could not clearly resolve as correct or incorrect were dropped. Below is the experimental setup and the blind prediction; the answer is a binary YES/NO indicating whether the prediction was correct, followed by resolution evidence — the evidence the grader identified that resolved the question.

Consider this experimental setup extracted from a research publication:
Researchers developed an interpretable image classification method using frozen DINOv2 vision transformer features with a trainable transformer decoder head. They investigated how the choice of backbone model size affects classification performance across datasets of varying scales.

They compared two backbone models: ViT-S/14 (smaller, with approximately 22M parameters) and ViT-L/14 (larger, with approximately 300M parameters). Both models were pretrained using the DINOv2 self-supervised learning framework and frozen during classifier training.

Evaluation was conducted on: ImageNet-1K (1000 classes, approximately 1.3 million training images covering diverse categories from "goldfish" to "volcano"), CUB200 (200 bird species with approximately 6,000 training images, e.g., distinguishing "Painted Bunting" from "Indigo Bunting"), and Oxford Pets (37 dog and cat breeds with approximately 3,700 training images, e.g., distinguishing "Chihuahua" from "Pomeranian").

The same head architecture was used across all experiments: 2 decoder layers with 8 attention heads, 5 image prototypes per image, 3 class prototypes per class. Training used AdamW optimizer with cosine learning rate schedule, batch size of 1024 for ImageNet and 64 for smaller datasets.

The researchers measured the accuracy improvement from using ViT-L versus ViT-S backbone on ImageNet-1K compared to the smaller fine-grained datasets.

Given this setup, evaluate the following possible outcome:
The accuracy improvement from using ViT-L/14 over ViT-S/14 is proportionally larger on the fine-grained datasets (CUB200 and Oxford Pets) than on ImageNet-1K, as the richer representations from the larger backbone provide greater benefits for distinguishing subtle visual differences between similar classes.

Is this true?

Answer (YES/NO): NO